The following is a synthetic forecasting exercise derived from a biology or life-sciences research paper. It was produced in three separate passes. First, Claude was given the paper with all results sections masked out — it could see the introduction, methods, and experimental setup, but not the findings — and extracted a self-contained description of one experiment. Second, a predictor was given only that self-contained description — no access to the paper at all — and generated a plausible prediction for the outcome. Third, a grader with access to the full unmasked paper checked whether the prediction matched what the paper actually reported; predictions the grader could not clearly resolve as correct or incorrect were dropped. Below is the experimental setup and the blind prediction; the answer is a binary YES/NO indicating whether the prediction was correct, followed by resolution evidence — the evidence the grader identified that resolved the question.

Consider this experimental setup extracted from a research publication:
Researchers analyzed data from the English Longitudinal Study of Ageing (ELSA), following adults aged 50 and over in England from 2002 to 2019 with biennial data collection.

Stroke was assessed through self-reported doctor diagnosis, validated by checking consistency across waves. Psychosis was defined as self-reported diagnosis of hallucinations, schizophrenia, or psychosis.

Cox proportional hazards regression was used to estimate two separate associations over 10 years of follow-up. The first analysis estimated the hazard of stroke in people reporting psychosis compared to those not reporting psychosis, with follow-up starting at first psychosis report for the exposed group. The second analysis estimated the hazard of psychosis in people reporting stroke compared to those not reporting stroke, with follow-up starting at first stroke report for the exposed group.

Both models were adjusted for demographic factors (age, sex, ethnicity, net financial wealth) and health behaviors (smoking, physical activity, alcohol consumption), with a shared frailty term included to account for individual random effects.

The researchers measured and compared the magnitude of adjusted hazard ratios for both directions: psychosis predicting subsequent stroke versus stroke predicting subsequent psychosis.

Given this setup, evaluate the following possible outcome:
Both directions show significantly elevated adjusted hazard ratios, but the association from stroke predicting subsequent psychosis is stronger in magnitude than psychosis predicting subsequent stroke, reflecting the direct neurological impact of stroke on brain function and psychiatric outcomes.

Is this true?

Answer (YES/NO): YES